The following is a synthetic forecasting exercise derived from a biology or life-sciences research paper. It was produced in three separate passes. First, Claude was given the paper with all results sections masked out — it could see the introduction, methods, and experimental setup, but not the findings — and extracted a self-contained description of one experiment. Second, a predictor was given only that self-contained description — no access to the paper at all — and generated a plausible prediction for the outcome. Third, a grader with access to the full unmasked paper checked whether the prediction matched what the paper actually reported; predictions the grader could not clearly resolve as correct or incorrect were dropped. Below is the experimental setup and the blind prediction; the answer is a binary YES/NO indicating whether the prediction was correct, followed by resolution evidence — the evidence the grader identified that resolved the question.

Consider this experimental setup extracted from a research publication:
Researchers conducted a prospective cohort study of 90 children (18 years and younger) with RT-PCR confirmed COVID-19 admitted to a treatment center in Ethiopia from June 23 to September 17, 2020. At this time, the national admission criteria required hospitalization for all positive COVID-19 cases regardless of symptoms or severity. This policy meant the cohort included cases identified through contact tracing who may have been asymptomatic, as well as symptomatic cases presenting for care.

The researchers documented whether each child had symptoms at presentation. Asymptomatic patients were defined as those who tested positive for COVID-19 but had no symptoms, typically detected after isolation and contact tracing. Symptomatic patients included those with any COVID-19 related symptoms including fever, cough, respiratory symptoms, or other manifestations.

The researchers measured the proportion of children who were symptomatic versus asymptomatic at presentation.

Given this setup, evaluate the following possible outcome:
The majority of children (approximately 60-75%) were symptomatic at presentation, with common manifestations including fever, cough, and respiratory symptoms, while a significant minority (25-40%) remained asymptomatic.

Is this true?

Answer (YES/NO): NO